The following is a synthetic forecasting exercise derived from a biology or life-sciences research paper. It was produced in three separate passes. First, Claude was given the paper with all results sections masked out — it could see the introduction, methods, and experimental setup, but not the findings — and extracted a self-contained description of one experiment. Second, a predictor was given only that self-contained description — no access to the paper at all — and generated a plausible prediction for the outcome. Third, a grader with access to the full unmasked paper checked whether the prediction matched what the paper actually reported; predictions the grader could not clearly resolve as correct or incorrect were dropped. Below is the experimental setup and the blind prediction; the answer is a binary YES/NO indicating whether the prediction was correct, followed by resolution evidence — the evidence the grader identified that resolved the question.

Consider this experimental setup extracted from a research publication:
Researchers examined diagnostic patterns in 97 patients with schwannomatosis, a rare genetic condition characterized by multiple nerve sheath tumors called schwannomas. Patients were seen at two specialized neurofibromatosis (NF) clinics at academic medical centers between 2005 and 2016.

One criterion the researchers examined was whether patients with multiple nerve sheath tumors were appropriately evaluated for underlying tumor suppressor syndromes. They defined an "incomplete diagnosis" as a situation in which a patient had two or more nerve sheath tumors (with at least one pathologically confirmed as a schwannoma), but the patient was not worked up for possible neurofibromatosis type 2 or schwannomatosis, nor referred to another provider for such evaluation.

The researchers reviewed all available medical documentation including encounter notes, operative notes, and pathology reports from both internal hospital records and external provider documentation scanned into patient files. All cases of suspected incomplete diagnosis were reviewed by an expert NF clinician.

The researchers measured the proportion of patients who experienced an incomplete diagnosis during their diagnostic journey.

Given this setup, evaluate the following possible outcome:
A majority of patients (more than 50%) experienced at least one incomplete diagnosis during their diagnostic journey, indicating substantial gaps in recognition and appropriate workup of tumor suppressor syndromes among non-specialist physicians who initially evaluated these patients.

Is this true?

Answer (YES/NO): NO